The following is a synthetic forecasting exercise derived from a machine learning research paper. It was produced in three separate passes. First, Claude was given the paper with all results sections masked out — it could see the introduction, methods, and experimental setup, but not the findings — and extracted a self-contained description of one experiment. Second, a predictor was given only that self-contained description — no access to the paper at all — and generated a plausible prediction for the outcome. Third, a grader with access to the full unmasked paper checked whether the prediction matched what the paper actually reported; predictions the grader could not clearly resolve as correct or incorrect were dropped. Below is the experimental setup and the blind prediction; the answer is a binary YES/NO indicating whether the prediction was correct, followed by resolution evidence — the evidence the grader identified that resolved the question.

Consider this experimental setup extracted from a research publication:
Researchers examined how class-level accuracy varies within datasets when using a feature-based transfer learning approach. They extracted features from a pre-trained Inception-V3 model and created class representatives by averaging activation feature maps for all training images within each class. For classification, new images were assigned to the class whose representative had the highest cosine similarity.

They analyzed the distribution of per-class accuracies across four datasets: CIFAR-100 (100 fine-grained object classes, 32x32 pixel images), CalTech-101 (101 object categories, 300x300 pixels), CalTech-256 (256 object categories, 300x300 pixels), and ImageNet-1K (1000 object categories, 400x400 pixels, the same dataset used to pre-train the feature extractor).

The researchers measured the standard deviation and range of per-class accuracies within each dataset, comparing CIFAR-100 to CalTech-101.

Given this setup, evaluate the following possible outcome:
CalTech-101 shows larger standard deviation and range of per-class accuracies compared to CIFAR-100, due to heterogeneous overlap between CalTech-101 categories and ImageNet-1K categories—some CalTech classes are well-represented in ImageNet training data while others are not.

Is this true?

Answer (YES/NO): NO